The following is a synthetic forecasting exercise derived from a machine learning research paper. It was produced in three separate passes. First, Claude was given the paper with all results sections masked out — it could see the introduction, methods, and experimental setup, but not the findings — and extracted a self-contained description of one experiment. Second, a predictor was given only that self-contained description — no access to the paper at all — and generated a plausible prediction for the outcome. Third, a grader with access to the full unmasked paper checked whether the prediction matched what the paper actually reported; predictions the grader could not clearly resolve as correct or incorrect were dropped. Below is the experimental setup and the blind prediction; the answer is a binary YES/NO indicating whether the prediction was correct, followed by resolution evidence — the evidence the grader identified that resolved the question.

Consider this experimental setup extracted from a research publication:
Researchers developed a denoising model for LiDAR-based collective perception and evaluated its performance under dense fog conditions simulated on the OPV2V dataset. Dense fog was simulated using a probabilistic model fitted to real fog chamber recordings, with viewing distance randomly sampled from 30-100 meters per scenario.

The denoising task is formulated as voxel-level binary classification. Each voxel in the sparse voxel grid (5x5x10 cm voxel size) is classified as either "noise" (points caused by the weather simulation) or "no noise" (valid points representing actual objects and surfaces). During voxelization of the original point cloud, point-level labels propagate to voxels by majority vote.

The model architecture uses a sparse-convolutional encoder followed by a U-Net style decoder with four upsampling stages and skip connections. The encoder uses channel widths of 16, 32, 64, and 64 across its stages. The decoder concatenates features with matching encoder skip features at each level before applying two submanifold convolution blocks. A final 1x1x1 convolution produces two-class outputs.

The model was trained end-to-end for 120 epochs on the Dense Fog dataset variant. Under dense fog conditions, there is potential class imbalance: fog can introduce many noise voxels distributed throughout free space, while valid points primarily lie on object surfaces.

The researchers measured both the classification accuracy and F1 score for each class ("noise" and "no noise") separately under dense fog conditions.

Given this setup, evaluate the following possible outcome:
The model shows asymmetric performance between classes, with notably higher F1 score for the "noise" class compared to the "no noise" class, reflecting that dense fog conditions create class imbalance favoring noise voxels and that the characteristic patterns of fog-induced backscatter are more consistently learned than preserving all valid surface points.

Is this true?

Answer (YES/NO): NO